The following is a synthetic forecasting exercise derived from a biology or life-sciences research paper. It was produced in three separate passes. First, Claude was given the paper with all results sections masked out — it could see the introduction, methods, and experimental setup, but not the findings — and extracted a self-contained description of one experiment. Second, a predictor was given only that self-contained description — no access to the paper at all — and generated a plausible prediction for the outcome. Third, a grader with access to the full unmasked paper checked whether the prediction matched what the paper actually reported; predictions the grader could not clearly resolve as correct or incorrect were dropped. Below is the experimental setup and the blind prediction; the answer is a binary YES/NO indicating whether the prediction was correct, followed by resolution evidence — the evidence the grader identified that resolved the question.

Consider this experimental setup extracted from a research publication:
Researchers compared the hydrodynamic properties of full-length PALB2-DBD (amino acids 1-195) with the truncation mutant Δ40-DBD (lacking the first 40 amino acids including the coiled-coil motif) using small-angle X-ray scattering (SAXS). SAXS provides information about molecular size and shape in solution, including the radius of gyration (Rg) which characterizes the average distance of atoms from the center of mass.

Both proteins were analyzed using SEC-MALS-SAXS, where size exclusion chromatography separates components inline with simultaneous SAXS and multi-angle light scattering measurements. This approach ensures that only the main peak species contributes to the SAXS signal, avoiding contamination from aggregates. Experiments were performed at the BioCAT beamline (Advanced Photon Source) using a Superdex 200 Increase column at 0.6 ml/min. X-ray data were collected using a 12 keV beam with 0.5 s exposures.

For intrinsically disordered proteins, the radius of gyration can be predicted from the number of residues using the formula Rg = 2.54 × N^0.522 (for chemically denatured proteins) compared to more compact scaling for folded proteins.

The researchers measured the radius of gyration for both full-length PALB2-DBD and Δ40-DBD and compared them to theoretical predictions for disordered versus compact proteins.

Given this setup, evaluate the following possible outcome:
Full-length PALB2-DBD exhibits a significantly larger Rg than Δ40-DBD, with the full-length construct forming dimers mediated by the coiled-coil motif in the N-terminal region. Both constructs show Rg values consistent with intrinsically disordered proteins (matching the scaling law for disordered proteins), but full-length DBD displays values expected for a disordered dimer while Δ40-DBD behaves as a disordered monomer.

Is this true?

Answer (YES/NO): NO